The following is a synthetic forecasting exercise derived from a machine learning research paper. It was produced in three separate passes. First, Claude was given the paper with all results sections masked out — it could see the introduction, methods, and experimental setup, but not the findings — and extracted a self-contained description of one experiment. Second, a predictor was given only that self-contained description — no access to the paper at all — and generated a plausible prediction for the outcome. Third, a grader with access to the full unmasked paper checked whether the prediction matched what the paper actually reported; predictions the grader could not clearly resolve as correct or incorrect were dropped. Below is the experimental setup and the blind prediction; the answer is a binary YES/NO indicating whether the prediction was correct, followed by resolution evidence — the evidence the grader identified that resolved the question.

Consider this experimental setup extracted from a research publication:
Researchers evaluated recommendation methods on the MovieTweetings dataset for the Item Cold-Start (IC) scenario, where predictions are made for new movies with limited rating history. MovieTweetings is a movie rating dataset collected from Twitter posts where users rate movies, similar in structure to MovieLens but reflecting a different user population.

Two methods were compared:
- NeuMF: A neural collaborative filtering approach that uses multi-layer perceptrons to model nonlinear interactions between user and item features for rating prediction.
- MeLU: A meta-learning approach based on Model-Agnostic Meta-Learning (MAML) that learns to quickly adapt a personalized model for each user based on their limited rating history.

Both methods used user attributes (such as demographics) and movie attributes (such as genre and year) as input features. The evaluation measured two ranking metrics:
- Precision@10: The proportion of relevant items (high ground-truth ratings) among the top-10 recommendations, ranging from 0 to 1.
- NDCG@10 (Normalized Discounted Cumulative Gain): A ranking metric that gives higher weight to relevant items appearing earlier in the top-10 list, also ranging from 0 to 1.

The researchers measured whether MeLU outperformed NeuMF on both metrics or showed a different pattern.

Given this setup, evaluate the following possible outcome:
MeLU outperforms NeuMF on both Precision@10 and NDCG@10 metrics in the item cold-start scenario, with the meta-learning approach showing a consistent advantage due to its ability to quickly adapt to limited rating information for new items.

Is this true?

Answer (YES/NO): NO